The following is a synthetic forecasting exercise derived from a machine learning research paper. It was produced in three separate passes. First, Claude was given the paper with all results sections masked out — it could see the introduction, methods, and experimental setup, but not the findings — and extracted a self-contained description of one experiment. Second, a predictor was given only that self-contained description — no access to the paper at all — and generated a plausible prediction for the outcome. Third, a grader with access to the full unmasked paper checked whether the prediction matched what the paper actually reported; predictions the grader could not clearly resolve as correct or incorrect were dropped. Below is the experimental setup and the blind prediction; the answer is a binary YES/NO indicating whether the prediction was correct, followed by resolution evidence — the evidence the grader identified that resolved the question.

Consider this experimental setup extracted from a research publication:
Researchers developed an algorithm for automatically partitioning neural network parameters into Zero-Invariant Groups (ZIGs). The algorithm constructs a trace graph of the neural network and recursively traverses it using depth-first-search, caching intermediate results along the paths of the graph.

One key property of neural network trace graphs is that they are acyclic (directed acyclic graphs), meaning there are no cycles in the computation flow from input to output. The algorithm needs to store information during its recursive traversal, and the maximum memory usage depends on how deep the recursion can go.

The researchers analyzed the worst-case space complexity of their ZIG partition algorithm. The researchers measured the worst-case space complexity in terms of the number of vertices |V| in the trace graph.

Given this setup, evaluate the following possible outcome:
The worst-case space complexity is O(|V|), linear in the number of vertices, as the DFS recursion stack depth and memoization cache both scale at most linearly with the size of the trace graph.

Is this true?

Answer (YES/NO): YES